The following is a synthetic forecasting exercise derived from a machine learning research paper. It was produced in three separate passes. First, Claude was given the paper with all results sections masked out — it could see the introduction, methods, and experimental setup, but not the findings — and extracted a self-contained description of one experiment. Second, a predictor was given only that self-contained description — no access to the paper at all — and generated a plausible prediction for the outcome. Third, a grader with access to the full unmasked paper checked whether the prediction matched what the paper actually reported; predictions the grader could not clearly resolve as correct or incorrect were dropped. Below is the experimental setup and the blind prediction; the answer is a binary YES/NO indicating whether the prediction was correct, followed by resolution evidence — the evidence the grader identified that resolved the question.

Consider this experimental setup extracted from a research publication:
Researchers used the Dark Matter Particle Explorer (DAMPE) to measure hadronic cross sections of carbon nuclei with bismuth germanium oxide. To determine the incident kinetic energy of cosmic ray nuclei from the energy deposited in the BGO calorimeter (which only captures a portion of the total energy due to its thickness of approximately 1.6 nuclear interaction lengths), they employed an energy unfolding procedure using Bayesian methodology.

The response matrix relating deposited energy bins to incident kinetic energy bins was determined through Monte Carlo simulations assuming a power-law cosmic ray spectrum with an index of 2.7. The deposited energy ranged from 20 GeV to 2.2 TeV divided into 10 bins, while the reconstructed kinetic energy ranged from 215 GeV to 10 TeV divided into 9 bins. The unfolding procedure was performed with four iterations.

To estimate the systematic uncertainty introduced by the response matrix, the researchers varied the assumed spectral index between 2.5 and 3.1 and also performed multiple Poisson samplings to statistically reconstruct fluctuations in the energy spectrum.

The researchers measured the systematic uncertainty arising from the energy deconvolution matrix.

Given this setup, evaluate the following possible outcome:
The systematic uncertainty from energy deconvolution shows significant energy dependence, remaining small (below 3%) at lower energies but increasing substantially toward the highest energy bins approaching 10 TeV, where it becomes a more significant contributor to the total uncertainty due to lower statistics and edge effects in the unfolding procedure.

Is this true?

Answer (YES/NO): NO